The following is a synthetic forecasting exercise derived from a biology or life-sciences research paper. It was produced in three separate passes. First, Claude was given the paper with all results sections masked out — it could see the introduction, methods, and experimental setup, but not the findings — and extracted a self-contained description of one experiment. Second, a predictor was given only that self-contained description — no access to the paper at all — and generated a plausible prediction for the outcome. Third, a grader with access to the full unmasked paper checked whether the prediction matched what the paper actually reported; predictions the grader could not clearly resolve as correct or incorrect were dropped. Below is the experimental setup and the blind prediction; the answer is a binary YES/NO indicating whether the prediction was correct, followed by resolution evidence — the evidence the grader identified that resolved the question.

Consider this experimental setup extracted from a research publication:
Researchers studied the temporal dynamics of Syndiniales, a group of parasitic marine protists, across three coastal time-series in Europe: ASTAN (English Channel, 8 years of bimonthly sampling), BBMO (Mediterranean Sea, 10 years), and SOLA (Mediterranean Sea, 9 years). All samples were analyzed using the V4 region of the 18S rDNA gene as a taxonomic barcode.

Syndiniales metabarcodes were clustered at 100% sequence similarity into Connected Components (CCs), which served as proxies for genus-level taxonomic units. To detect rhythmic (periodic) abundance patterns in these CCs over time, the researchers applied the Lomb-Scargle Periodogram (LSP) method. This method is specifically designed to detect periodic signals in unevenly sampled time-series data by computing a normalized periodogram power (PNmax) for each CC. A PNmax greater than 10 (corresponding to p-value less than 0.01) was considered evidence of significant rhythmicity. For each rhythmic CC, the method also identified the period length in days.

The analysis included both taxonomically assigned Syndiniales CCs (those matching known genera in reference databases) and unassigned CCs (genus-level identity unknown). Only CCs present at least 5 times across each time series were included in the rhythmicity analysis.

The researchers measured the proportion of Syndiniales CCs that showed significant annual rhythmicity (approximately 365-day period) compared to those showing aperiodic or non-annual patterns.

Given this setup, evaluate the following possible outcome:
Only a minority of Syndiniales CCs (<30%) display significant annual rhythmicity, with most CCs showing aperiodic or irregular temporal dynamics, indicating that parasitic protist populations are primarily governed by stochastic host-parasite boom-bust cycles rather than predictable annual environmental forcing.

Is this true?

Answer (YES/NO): YES